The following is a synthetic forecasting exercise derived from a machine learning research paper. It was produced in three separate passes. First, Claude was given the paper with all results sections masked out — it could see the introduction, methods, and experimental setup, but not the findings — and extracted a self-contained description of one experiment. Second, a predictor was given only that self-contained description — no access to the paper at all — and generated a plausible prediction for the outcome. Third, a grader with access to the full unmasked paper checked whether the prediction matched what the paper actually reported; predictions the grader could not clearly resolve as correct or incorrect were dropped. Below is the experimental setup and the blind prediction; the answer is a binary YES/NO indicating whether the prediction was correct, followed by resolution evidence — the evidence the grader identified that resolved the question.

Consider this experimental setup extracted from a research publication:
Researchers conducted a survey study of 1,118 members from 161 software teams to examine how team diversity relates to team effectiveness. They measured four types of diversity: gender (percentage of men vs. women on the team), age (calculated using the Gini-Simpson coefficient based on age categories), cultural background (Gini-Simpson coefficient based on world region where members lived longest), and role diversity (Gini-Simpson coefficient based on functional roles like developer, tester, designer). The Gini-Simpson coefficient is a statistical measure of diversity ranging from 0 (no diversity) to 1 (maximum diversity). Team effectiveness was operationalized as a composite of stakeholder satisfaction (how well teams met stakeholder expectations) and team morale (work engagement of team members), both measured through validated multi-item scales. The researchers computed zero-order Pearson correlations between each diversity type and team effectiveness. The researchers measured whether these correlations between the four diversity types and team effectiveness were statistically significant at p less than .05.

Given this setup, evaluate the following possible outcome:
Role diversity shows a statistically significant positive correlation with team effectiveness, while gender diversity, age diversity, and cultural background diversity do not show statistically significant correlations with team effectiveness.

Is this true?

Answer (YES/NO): NO